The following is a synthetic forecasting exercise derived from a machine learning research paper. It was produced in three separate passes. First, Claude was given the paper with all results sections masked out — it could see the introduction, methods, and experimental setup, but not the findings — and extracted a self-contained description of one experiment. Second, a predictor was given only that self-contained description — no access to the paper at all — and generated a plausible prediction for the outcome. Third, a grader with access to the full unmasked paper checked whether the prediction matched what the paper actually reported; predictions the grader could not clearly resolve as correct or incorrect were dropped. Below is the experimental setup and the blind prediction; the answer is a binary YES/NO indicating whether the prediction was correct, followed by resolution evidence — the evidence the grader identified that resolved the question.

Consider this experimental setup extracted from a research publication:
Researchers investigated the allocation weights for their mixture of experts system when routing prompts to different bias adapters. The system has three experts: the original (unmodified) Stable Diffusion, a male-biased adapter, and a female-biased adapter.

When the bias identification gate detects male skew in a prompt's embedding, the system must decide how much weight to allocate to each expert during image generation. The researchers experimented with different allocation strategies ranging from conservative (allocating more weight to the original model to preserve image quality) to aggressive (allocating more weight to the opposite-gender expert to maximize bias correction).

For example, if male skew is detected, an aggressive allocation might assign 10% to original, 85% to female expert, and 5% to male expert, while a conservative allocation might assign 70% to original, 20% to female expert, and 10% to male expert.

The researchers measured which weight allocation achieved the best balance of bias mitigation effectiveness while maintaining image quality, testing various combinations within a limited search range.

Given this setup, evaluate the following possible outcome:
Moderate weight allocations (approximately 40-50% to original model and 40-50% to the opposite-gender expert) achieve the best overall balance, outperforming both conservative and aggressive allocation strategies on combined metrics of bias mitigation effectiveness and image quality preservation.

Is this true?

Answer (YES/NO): YES